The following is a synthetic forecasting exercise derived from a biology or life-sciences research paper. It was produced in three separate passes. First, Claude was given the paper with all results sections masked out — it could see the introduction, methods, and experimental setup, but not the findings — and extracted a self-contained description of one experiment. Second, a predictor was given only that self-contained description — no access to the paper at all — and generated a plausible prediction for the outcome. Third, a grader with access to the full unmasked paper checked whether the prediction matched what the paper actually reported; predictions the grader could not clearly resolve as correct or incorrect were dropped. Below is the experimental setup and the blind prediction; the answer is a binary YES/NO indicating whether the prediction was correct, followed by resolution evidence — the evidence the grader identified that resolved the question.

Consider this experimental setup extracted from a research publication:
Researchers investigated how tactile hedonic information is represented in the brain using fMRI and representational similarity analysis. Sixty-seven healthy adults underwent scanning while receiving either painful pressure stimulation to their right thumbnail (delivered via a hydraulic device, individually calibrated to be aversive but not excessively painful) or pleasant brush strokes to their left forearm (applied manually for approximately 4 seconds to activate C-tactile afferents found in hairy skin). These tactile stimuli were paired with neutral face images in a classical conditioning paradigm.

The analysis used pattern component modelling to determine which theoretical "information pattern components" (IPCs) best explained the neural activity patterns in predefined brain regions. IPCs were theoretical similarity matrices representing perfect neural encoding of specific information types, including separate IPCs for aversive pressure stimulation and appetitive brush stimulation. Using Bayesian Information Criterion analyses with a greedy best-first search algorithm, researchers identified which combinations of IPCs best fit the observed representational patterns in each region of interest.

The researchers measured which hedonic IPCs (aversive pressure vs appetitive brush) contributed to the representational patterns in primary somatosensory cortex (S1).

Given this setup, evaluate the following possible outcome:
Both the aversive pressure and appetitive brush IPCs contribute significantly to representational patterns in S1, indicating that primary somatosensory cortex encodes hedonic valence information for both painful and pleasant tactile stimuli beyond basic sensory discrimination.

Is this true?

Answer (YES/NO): NO